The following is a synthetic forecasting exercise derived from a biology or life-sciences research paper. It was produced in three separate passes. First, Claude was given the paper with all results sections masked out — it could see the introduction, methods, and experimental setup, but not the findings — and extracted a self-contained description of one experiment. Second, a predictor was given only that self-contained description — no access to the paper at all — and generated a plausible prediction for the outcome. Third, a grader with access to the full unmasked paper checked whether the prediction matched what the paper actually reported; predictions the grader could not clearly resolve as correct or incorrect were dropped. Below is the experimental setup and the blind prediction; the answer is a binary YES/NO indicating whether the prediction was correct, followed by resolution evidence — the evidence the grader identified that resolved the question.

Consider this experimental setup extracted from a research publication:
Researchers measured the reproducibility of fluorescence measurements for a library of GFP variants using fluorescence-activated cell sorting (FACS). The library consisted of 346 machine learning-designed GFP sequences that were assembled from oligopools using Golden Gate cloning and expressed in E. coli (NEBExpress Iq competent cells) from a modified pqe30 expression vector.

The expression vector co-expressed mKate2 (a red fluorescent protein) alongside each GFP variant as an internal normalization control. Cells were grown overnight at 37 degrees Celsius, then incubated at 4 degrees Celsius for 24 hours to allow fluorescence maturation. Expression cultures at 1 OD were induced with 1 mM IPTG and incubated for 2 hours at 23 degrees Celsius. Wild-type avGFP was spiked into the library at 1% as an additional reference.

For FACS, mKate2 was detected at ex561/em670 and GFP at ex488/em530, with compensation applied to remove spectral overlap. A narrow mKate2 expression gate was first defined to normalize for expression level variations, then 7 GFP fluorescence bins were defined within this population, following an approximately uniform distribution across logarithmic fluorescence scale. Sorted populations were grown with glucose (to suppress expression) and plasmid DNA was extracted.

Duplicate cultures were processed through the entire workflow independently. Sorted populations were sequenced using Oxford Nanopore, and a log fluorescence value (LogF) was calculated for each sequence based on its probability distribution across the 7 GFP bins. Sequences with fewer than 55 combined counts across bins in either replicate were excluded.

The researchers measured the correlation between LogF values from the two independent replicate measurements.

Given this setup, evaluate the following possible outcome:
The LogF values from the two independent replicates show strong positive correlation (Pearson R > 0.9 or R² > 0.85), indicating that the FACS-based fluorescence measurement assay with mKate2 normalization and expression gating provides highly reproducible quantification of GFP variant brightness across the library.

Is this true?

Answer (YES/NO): YES